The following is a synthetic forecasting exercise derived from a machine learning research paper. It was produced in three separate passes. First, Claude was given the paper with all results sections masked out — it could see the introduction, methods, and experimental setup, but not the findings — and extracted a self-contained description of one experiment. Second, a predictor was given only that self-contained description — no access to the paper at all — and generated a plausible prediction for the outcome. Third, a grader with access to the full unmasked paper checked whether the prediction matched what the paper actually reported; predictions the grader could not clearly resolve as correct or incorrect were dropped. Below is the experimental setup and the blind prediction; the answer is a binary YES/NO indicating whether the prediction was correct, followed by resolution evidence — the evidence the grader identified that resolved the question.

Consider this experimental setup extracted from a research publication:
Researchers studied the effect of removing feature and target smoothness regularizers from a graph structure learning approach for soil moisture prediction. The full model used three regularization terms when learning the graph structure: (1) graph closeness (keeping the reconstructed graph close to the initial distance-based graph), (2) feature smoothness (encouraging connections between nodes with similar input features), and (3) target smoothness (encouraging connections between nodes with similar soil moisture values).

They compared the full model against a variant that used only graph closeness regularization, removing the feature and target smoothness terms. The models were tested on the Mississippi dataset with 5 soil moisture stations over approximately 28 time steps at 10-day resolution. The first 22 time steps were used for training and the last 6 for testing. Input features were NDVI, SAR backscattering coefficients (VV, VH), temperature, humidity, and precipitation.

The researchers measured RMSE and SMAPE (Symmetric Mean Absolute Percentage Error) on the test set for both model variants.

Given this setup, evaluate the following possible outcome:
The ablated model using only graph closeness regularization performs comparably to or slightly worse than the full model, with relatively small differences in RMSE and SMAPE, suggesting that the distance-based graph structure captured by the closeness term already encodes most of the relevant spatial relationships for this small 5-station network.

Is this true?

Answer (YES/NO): NO